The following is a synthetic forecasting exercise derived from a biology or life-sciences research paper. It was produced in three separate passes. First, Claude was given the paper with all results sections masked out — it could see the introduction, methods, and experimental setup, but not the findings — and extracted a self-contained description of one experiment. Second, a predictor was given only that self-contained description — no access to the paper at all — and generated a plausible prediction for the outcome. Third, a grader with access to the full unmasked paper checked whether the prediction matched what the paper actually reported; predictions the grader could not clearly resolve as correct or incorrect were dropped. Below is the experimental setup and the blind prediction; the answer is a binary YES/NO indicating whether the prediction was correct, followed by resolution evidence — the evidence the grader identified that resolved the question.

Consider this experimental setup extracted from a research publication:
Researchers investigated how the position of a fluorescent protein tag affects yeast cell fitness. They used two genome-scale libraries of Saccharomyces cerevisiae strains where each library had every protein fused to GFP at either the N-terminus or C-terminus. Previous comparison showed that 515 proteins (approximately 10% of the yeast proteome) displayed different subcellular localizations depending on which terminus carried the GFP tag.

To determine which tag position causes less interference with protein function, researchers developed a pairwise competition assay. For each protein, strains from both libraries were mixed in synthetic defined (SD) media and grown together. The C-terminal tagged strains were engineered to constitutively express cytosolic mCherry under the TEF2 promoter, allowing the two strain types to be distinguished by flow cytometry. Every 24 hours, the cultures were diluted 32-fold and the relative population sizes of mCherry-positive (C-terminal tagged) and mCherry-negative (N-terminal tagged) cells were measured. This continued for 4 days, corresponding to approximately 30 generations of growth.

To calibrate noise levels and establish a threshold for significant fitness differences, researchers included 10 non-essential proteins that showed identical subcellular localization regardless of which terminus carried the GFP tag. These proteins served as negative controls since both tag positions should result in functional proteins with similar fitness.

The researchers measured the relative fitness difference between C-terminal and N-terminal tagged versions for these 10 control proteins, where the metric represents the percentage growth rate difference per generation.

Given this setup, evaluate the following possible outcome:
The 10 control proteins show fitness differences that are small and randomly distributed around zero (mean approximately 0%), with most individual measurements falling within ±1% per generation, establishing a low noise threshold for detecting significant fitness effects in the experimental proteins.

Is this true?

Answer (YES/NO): NO